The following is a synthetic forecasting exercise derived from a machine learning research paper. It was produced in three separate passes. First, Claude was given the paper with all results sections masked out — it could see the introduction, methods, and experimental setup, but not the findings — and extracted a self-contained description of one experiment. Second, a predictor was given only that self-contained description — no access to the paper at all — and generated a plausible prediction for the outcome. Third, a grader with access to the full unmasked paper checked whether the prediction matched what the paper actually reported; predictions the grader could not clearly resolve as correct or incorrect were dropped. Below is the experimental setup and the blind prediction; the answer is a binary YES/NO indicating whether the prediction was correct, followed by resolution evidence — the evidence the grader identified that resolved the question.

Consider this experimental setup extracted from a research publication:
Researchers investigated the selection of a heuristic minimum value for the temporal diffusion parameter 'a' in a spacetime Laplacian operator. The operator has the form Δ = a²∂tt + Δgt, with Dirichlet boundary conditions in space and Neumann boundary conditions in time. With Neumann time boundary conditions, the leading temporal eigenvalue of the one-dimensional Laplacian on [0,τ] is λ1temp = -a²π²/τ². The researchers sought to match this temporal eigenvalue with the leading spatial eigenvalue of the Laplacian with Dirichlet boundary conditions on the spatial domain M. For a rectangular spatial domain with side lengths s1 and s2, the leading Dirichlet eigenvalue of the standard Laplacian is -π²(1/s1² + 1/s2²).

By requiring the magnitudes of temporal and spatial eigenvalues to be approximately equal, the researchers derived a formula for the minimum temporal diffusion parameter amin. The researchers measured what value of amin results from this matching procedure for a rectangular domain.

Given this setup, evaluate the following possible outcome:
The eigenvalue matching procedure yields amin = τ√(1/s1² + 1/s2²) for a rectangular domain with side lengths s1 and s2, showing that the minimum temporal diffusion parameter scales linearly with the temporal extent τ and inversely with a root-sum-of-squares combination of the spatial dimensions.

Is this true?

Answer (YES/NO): YES